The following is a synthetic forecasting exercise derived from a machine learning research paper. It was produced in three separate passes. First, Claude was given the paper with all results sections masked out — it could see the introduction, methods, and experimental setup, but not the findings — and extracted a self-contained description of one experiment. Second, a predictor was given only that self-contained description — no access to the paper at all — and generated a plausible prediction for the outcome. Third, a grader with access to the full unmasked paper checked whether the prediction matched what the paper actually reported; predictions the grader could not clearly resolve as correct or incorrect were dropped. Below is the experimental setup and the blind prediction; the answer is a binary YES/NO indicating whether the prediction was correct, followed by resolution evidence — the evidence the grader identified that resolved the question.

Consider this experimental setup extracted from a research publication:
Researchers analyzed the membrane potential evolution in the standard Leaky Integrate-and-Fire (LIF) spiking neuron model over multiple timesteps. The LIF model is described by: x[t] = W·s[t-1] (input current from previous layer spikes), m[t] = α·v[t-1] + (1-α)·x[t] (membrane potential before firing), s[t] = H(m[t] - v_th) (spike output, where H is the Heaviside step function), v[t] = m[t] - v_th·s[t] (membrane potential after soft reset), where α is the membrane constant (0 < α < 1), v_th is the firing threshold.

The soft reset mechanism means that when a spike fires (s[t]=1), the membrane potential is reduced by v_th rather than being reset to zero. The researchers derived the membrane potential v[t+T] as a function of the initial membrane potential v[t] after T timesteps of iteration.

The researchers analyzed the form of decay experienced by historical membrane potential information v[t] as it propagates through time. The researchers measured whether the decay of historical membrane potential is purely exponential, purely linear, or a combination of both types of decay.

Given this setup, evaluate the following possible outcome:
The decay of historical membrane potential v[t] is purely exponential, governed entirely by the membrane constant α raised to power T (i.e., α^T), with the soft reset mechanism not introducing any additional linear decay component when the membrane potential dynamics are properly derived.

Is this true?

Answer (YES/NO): NO